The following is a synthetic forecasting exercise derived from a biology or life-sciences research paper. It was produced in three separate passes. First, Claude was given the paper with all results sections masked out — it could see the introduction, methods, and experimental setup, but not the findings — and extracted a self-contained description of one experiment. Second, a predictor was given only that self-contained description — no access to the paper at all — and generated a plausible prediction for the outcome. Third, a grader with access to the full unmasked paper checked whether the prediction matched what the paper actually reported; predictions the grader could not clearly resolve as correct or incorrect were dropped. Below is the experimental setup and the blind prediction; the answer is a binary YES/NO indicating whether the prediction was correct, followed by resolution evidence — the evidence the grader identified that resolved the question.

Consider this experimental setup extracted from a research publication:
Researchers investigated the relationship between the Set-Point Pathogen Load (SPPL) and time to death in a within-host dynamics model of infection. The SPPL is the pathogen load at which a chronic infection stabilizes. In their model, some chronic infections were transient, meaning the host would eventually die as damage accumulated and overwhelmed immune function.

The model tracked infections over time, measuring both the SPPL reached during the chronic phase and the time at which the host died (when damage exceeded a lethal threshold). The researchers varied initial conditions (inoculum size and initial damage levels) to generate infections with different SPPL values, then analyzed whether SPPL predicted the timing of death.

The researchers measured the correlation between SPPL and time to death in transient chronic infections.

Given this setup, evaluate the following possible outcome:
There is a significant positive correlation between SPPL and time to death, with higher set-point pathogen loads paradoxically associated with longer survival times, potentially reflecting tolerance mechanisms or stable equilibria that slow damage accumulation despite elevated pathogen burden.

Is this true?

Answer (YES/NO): NO